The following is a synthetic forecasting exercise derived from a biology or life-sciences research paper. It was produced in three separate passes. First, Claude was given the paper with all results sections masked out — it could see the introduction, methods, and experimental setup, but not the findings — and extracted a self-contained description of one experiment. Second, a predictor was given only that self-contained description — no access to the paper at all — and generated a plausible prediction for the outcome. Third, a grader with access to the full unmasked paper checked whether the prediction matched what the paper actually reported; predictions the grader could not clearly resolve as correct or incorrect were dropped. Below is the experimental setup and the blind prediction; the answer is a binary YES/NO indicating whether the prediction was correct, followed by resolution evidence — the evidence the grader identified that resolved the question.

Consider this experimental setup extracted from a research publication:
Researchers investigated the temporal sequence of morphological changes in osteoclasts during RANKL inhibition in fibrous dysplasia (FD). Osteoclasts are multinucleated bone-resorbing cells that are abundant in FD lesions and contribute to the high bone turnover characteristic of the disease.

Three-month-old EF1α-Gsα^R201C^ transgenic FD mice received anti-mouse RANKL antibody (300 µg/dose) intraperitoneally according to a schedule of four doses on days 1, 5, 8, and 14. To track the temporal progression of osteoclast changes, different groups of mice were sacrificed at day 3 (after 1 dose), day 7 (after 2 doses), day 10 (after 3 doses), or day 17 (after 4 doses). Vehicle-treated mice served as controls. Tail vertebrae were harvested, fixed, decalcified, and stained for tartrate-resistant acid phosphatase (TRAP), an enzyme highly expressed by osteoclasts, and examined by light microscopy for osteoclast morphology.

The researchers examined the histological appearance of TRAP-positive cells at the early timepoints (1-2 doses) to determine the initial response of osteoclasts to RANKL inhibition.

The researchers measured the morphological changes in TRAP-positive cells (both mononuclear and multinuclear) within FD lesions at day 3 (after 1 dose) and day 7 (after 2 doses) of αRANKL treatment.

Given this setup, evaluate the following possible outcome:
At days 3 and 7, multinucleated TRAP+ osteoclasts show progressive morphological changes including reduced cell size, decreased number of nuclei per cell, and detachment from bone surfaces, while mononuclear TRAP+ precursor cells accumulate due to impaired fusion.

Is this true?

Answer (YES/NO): NO